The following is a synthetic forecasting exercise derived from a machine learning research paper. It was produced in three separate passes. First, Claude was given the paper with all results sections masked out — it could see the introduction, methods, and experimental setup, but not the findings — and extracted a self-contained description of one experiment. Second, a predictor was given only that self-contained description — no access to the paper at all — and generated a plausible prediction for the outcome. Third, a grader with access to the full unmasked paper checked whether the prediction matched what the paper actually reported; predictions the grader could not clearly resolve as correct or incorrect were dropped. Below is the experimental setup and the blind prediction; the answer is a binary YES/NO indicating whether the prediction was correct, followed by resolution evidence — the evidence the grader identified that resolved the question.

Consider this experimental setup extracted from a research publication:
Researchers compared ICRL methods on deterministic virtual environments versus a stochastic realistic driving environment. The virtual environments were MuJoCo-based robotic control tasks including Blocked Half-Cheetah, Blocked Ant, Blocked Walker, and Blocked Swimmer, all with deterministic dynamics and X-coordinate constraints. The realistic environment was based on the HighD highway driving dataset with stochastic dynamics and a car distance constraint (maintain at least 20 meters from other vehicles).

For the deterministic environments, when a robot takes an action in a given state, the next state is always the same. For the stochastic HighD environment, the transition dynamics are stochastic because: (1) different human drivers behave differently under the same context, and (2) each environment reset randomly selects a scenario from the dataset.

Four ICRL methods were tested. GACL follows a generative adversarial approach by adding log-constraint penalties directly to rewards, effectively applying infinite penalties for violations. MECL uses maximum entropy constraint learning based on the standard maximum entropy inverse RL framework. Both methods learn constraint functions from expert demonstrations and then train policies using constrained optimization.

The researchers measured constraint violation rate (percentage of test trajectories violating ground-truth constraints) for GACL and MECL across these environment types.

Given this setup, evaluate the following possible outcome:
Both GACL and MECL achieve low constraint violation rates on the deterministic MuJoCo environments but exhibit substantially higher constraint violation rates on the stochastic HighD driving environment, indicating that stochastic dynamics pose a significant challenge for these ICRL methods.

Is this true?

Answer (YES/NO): NO